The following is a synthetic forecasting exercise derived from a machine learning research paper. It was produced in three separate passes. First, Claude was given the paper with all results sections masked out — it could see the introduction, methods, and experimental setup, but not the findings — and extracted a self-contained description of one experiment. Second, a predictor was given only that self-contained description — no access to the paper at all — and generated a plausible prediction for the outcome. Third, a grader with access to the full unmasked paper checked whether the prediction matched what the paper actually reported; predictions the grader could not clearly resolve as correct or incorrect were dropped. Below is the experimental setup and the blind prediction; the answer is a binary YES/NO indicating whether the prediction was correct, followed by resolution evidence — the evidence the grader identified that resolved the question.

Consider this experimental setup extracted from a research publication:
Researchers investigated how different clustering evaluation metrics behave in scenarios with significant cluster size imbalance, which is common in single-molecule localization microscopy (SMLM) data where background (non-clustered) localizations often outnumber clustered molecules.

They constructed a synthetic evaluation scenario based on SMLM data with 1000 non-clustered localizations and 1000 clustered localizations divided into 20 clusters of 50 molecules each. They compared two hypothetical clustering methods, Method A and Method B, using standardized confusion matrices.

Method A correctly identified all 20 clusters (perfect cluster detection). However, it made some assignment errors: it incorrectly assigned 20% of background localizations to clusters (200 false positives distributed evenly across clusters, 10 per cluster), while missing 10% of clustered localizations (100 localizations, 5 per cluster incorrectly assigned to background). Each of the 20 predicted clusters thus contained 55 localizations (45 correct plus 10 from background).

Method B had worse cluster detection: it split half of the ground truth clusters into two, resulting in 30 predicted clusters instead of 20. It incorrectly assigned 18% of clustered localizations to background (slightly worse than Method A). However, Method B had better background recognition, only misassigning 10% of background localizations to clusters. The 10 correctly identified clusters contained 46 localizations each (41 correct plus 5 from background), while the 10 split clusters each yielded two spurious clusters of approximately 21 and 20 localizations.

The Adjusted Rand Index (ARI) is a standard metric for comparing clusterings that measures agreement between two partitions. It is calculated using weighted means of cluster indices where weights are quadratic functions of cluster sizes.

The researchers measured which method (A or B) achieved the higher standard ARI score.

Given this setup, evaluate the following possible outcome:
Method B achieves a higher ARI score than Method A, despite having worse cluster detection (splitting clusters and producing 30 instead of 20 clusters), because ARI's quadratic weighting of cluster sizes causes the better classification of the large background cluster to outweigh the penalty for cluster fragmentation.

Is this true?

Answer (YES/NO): YES